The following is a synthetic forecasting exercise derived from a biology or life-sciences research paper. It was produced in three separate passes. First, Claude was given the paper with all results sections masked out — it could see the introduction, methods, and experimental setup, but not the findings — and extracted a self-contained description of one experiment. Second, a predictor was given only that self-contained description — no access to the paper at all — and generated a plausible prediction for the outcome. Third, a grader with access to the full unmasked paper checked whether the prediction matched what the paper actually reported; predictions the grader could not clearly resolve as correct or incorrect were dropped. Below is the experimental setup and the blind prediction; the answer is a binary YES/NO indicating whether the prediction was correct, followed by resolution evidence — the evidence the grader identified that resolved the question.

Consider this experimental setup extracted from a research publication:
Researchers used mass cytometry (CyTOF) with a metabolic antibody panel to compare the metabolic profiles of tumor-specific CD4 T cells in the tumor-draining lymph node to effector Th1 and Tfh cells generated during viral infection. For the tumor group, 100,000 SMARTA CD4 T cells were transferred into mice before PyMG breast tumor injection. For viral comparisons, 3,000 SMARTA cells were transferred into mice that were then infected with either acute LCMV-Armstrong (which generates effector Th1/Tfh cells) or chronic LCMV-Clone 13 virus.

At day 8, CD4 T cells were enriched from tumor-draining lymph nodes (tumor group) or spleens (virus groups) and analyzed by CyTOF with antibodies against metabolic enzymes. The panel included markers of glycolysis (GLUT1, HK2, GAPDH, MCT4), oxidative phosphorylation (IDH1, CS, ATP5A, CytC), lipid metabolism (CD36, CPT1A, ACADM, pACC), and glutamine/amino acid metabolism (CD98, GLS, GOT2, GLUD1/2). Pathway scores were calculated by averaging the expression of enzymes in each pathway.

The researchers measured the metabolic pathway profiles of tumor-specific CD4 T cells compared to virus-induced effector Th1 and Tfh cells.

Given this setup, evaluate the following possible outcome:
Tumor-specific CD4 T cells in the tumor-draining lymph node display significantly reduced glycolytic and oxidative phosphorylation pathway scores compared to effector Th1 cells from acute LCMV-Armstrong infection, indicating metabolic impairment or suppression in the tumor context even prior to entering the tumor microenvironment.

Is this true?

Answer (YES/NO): NO